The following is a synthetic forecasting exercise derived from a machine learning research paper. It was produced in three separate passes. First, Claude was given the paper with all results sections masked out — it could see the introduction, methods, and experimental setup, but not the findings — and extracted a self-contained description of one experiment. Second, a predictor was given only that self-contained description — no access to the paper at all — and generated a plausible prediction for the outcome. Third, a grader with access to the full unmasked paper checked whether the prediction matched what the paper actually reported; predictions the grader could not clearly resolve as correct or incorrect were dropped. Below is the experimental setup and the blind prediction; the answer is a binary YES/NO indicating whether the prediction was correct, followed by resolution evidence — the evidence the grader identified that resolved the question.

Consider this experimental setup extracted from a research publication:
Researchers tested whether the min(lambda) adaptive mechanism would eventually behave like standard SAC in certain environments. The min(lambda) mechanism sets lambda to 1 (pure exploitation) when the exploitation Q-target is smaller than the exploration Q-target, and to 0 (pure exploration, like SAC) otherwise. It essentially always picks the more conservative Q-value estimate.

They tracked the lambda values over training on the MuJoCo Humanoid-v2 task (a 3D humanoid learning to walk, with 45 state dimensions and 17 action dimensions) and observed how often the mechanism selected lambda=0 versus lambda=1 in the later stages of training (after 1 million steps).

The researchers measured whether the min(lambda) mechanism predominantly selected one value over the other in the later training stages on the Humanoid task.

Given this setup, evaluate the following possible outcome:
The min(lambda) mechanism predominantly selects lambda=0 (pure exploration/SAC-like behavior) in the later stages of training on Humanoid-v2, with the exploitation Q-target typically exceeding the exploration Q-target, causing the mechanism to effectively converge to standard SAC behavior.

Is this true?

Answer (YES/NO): YES